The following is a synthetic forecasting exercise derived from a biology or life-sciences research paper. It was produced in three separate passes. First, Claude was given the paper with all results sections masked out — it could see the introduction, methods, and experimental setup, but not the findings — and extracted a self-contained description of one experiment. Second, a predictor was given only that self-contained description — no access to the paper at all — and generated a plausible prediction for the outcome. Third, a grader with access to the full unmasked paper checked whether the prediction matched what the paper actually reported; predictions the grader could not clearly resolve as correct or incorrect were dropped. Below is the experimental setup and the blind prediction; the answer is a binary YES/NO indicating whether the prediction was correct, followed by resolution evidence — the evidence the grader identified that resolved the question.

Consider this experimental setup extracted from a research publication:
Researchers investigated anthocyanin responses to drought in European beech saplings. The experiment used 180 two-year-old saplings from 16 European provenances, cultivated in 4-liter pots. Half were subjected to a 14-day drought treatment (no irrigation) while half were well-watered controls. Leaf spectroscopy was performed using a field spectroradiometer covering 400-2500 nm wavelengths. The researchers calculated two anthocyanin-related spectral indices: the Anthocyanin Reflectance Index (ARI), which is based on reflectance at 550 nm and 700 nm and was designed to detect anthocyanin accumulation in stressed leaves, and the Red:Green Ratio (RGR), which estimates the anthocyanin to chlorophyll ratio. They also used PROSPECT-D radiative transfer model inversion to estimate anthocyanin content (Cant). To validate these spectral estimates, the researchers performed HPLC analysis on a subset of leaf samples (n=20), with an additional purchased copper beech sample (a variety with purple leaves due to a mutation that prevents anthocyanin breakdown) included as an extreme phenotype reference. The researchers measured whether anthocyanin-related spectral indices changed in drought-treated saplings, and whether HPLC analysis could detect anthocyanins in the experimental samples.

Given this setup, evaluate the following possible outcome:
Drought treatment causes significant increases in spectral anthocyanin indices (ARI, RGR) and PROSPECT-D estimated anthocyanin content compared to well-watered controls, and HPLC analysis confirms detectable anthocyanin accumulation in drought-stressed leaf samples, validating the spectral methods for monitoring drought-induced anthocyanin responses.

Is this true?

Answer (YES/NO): NO